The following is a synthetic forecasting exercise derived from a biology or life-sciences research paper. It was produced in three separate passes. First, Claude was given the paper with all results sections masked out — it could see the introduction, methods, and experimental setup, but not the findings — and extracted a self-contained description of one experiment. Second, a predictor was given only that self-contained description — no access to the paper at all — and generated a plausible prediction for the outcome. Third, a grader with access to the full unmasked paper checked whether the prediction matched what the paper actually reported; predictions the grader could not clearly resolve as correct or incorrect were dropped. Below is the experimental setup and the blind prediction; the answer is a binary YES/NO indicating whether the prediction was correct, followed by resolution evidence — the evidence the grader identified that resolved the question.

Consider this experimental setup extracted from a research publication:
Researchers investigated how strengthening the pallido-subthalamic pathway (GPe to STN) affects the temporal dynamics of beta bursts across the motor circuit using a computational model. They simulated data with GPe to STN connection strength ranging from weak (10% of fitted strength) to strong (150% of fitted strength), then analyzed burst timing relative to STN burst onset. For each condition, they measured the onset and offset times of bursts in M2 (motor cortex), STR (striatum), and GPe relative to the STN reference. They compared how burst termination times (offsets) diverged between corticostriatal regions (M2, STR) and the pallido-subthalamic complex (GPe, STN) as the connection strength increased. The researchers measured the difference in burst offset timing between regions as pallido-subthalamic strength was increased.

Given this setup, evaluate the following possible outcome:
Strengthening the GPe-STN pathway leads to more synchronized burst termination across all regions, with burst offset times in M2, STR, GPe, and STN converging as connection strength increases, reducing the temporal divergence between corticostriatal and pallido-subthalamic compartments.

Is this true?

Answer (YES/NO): NO